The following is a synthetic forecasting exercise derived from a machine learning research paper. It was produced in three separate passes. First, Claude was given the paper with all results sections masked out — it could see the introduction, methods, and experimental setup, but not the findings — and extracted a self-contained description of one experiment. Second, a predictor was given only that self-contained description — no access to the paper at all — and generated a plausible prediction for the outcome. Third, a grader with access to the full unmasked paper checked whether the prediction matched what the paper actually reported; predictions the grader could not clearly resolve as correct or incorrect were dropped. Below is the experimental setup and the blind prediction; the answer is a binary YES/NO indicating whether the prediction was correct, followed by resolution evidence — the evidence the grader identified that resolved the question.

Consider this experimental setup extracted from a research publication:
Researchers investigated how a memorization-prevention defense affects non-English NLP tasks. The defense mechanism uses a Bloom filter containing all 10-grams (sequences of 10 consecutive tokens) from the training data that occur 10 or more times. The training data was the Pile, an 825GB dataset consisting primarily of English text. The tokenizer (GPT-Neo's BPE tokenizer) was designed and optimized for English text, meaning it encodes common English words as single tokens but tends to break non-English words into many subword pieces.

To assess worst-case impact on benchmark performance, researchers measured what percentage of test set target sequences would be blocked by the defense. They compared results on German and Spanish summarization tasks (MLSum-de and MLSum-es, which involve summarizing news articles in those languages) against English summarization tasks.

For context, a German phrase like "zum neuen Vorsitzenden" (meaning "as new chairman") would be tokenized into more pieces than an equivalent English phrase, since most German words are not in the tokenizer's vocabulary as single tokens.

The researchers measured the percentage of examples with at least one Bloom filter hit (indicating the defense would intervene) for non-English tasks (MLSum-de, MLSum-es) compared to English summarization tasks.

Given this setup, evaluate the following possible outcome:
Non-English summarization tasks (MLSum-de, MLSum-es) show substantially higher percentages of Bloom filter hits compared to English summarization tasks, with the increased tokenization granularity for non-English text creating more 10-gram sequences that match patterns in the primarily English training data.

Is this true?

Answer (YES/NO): NO